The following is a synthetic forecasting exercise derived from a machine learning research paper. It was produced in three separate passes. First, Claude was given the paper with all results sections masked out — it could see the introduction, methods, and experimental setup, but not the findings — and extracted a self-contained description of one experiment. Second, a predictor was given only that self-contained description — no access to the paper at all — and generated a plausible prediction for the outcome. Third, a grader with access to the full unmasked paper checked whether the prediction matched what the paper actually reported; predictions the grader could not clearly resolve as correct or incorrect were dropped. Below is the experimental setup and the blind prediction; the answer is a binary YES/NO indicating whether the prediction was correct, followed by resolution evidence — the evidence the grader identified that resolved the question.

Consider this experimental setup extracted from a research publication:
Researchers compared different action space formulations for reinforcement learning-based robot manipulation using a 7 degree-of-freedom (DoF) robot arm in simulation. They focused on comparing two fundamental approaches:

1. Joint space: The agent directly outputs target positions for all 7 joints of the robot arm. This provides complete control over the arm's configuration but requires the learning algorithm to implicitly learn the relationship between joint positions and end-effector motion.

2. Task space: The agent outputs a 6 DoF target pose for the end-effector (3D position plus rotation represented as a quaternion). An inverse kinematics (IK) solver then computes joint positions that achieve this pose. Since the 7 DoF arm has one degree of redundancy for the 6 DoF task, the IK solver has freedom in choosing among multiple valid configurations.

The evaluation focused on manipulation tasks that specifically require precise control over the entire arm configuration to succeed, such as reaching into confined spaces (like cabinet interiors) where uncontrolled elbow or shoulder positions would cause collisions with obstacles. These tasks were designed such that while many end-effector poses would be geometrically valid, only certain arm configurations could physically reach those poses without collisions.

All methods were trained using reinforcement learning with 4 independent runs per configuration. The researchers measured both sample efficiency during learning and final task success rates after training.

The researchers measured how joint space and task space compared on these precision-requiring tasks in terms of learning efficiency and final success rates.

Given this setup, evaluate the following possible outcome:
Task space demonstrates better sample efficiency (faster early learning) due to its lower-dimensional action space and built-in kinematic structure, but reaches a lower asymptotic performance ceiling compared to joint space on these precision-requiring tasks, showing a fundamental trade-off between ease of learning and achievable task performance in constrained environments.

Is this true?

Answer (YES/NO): NO